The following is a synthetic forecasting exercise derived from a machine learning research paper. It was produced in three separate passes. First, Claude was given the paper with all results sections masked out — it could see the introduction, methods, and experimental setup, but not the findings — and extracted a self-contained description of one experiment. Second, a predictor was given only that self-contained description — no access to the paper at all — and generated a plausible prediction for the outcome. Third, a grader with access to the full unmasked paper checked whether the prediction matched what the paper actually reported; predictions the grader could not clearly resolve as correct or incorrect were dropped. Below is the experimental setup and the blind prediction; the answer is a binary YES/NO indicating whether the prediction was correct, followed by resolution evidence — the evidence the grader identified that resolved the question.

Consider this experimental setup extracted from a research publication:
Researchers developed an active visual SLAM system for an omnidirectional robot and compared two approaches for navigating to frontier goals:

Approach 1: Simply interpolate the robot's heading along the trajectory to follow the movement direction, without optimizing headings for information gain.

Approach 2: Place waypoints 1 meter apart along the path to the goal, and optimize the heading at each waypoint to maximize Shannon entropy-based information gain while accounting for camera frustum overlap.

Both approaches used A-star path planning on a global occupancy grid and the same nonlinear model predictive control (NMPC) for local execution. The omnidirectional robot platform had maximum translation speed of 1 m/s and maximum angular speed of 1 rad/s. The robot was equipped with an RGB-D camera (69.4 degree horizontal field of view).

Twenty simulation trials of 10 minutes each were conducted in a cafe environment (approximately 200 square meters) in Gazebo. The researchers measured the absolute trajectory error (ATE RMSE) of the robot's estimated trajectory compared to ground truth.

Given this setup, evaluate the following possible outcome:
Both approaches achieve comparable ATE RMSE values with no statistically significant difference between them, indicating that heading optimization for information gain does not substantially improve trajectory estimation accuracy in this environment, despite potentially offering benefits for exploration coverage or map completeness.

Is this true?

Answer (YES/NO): NO